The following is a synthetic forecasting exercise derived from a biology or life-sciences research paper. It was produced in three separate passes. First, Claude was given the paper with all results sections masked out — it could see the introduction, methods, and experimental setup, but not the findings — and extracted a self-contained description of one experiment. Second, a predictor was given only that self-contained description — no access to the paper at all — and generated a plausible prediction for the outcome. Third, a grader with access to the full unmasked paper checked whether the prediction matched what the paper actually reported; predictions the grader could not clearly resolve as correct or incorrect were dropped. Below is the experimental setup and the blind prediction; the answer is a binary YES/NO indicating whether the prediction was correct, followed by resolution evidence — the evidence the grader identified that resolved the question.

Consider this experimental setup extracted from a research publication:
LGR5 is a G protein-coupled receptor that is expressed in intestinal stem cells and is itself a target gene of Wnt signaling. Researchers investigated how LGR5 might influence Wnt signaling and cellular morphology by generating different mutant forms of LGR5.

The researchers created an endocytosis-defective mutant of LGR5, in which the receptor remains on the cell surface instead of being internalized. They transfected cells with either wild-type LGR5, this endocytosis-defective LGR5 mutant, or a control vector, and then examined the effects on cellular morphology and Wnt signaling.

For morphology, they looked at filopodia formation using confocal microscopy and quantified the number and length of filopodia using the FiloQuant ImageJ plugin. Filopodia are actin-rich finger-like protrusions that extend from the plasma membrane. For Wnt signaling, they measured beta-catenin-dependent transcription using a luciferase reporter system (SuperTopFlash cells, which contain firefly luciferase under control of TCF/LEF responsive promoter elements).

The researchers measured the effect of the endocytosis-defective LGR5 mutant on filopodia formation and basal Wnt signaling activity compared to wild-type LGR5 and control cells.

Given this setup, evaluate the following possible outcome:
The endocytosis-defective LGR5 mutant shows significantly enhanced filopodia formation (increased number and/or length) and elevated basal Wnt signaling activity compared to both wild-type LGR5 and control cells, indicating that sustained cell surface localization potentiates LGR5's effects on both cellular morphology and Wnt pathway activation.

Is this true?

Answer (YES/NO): YES